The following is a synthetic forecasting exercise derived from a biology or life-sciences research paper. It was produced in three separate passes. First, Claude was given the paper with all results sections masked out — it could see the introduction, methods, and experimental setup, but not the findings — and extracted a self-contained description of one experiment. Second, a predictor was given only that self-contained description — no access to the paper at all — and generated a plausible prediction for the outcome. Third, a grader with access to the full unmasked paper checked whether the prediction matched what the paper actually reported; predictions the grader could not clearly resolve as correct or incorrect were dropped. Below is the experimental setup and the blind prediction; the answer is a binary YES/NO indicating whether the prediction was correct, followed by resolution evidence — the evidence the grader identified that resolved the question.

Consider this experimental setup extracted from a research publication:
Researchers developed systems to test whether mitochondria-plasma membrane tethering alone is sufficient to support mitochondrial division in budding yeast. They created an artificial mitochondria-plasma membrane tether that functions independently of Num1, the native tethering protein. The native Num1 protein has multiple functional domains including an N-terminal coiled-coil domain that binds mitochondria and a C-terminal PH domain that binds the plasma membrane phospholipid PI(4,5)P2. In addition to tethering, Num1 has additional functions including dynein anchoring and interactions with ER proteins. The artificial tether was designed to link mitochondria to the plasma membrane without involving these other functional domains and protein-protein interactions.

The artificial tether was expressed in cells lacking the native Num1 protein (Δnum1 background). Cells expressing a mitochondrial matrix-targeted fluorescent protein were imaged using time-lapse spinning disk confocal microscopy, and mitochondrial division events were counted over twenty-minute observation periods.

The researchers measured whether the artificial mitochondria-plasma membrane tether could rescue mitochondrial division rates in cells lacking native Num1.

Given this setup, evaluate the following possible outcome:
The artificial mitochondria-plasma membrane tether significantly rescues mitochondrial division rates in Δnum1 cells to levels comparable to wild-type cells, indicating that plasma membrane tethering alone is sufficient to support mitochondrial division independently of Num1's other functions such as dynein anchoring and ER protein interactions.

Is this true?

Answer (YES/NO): NO